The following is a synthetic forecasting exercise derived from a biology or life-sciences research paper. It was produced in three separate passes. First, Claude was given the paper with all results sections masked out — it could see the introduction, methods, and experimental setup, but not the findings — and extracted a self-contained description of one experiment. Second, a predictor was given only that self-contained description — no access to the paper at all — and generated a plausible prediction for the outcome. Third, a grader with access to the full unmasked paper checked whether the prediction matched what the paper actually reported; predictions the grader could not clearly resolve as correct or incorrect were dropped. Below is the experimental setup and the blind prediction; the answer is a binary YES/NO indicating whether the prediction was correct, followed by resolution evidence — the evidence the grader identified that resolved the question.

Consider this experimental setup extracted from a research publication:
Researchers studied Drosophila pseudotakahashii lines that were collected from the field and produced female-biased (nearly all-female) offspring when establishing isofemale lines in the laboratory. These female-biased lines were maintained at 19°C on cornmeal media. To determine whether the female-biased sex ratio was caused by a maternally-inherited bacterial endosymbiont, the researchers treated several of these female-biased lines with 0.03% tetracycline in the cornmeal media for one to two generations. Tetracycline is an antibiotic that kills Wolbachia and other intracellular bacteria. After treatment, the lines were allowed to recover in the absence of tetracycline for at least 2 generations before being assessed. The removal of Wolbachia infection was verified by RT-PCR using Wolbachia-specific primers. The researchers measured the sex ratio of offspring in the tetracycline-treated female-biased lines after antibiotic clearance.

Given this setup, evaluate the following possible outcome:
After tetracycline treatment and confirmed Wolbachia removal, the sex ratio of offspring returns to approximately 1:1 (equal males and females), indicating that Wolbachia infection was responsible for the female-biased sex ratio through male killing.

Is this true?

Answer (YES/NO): YES